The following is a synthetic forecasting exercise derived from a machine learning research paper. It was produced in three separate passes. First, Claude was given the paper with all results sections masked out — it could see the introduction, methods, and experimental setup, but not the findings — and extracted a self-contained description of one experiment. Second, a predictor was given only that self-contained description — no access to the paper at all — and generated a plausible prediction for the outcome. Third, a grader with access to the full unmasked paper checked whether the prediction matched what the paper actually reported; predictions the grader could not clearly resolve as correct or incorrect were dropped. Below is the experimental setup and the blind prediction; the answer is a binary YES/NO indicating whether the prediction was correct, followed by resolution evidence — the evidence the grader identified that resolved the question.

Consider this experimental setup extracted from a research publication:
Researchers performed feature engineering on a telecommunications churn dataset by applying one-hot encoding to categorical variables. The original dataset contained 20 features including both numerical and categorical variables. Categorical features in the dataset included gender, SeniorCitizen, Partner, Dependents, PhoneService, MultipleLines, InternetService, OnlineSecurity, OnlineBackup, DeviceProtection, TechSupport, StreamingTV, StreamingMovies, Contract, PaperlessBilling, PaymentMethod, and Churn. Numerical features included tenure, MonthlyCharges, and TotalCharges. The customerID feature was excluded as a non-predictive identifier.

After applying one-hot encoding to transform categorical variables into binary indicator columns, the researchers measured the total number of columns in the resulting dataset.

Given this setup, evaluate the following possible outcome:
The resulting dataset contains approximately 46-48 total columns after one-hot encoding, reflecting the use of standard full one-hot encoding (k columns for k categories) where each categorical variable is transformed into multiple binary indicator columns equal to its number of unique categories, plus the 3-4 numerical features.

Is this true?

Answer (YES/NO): NO